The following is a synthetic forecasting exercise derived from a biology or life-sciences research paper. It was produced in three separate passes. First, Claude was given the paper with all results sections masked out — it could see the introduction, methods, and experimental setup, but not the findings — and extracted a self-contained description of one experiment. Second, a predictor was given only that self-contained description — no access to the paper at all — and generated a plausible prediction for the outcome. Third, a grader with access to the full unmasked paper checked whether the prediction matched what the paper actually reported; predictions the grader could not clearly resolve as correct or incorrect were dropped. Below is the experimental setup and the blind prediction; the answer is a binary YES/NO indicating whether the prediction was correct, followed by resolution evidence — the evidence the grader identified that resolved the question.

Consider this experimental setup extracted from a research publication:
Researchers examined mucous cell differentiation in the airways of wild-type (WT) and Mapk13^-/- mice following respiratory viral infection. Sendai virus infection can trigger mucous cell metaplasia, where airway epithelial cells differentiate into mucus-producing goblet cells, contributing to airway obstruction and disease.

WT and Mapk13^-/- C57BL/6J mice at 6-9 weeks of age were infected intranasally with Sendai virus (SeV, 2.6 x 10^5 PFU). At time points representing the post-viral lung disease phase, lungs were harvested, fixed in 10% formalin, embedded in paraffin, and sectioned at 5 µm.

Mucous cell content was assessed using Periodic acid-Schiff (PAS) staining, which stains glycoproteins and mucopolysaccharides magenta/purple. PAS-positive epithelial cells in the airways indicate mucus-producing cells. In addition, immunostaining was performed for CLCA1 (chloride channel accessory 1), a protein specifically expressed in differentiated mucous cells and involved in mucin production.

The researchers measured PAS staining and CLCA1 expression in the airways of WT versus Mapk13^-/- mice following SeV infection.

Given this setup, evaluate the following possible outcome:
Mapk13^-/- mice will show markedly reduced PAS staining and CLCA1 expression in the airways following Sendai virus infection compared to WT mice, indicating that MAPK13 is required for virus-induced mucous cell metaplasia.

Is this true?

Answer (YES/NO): YES